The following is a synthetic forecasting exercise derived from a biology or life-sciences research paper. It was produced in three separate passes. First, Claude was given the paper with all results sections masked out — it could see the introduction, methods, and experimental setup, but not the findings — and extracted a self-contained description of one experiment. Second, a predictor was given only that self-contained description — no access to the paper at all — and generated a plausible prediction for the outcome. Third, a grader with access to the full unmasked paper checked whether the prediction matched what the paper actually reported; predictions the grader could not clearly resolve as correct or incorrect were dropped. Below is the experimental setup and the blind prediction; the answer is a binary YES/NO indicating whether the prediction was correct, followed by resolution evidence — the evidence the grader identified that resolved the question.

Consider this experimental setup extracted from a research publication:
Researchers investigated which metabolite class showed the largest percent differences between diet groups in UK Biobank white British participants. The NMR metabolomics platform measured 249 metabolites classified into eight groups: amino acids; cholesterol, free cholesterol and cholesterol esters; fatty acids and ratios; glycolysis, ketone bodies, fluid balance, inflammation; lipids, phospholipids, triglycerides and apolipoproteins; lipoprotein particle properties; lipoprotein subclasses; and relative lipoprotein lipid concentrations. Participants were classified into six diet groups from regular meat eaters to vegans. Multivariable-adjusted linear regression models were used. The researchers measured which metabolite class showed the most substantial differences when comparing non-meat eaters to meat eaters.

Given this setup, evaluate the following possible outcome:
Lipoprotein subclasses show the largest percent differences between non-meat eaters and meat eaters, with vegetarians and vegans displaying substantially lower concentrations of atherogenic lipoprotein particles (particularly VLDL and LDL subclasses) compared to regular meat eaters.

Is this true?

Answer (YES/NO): NO